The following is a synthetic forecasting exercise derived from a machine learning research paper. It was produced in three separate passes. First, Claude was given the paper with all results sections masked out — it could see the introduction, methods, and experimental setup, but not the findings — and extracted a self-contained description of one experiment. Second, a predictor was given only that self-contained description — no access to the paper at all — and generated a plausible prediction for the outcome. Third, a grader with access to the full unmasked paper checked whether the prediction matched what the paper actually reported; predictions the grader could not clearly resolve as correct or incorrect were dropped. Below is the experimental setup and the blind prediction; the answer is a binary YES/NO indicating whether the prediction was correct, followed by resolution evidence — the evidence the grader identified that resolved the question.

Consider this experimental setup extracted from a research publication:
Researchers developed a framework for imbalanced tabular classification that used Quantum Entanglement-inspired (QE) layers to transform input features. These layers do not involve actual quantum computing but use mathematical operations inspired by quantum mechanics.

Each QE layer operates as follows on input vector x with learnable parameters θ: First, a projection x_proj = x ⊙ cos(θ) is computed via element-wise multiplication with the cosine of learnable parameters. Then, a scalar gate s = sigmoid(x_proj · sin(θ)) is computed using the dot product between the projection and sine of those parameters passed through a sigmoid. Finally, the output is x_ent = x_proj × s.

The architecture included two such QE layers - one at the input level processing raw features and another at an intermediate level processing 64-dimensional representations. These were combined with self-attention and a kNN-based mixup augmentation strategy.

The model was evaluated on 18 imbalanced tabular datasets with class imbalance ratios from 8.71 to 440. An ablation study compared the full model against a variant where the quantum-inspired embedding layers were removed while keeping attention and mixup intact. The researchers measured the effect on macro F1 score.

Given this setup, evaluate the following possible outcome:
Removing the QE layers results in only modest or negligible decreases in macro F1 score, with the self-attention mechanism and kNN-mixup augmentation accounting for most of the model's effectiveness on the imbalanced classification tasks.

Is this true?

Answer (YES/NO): NO